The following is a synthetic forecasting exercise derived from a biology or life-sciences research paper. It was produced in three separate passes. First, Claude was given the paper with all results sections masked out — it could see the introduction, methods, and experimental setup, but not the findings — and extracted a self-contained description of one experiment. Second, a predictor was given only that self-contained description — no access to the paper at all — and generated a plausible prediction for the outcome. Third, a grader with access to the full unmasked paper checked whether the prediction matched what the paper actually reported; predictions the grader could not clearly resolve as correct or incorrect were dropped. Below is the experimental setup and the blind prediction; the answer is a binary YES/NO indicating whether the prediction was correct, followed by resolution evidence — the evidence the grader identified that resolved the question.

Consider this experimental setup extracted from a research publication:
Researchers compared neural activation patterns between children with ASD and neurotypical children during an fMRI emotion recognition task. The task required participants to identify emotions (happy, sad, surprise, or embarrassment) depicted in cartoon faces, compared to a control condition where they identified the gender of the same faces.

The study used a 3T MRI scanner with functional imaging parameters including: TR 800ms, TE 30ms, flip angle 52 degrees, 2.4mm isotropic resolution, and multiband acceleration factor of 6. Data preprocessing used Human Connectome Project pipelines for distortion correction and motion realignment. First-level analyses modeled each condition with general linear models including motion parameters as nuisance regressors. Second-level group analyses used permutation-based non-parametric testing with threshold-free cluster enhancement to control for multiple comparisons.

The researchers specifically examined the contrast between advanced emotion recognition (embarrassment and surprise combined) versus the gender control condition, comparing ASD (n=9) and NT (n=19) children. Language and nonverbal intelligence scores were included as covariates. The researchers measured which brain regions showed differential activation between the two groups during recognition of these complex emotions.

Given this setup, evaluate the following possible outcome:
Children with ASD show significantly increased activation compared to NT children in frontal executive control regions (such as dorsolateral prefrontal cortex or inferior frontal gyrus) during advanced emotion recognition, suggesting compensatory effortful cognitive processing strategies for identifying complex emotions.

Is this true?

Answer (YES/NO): NO